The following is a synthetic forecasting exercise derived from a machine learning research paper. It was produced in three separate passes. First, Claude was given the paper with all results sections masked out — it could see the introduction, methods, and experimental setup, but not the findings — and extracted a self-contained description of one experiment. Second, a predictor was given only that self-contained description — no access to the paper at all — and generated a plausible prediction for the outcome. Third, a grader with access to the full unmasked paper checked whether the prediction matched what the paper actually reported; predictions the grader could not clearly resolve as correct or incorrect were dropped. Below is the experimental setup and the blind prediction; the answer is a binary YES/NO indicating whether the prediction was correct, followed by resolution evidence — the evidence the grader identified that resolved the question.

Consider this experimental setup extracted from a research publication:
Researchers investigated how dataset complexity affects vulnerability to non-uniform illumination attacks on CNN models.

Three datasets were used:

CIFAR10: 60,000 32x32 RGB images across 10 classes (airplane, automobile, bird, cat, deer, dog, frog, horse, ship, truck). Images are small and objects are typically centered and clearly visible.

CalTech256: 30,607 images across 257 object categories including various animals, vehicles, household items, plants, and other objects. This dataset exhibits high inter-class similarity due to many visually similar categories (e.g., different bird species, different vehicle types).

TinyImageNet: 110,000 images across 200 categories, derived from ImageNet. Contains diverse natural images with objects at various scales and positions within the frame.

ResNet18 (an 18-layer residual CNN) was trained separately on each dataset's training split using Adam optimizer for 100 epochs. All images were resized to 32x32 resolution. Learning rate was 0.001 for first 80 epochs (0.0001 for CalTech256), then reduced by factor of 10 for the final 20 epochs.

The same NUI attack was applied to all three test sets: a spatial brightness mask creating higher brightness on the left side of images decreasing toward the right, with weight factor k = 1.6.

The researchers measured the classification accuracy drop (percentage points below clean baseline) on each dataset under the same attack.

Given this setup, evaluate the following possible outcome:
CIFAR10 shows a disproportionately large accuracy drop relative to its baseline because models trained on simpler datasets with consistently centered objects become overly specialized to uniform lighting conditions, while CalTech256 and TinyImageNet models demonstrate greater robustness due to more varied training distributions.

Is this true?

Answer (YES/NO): NO